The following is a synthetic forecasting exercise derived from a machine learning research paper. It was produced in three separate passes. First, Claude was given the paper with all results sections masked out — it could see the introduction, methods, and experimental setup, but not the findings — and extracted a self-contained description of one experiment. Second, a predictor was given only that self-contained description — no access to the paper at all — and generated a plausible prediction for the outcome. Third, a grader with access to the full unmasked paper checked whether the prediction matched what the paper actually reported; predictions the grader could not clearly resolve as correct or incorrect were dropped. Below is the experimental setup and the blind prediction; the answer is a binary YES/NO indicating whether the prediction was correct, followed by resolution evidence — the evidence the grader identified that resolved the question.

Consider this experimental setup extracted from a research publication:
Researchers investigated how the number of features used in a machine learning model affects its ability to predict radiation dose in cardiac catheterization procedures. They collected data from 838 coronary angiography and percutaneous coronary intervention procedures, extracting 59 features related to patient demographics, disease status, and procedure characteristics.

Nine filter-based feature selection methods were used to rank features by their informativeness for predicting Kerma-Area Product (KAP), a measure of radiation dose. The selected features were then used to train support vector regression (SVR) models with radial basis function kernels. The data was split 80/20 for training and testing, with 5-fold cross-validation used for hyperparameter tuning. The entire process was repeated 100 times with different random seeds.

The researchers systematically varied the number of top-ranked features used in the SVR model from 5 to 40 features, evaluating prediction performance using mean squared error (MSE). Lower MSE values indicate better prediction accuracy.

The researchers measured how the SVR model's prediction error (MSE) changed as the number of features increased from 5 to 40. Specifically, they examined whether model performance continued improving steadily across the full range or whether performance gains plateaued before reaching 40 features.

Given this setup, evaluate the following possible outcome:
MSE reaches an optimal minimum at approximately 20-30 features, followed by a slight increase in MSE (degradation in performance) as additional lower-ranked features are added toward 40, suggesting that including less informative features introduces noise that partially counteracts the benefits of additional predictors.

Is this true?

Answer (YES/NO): NO